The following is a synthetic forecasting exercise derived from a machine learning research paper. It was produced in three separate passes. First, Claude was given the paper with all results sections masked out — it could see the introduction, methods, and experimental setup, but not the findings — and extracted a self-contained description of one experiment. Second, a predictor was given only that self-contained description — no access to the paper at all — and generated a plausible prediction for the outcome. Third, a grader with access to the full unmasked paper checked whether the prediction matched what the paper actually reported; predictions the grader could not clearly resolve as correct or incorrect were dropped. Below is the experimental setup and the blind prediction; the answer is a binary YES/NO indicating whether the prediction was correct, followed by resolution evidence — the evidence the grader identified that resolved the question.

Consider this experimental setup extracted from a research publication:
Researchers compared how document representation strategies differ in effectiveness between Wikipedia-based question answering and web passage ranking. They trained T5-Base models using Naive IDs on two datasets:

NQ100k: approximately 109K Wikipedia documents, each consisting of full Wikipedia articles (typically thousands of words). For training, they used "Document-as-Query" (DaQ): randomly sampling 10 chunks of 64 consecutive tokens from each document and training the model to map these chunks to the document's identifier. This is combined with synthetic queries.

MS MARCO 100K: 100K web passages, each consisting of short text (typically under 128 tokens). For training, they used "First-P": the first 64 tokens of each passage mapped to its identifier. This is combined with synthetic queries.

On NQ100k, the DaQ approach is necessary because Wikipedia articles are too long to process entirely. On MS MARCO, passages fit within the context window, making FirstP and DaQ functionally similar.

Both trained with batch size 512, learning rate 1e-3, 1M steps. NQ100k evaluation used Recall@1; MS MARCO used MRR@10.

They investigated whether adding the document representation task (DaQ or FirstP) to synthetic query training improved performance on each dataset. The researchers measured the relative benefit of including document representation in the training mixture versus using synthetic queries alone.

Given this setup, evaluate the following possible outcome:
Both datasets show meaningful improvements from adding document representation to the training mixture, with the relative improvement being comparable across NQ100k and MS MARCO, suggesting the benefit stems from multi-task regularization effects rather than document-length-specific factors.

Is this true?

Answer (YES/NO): NO